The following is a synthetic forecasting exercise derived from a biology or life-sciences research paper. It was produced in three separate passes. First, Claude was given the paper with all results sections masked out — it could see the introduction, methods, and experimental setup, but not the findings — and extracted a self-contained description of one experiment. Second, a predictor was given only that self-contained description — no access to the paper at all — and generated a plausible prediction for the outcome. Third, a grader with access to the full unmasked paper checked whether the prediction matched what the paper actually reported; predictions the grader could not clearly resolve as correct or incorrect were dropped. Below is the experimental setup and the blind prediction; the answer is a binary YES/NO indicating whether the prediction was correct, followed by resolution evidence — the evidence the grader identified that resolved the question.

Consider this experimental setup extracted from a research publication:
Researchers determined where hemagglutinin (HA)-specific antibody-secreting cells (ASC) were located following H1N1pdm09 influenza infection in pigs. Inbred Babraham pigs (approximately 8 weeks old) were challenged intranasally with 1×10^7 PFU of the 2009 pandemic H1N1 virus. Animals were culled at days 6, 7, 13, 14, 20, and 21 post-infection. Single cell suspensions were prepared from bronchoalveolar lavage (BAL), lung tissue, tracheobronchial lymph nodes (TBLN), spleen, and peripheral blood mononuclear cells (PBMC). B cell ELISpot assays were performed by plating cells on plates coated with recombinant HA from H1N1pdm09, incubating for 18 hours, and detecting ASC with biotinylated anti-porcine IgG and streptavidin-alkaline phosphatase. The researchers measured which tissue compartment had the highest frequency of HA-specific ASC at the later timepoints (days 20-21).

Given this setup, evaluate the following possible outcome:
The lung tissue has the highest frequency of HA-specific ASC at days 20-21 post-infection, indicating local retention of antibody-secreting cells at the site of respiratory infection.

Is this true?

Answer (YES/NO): NO